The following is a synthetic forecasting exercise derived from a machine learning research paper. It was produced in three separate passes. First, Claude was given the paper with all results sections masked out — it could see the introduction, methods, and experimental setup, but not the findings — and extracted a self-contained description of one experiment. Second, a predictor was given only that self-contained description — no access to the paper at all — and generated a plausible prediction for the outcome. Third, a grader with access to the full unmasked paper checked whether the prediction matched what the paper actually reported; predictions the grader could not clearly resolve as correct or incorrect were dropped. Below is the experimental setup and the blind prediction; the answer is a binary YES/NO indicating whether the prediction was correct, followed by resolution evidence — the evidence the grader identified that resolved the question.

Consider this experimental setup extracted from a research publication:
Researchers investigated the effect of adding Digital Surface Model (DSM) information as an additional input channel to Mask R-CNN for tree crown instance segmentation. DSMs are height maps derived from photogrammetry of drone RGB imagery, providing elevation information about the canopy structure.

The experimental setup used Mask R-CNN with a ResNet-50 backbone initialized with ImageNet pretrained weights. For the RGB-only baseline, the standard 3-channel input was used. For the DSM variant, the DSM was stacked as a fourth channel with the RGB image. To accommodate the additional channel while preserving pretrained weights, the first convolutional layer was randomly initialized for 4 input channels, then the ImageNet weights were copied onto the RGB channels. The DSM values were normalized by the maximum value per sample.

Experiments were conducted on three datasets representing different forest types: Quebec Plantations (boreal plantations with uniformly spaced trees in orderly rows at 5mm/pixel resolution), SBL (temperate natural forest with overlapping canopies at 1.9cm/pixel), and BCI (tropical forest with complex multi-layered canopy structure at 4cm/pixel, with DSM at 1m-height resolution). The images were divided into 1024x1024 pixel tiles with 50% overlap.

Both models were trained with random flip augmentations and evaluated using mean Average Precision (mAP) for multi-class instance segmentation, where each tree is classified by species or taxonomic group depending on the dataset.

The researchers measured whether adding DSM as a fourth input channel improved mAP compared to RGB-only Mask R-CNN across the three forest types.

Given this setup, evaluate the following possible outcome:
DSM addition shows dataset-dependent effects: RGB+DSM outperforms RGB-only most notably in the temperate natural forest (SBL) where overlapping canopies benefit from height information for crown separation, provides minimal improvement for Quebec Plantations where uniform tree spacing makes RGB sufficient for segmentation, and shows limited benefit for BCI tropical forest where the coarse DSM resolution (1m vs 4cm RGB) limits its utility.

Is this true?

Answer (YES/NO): NO